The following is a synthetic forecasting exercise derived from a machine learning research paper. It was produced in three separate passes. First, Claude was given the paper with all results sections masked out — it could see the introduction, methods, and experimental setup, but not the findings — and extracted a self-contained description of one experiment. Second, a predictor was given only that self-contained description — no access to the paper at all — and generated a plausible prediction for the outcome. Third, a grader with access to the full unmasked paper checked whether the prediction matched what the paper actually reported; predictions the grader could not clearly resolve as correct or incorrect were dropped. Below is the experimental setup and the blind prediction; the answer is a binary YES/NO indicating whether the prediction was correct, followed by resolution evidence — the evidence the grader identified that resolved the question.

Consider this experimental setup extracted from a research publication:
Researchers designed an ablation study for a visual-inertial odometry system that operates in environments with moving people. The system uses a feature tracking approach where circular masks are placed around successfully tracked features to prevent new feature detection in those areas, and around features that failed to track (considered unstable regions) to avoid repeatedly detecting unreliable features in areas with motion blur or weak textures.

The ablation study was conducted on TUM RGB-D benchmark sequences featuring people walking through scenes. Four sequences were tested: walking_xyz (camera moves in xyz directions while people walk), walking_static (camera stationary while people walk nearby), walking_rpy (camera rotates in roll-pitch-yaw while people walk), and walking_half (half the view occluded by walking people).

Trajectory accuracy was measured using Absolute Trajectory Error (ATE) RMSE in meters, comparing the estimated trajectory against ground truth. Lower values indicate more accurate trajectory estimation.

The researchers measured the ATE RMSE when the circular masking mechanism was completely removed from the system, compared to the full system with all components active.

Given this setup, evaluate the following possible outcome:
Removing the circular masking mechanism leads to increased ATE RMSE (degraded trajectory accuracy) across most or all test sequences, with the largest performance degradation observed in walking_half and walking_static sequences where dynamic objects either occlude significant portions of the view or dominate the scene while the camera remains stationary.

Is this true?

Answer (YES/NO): NO